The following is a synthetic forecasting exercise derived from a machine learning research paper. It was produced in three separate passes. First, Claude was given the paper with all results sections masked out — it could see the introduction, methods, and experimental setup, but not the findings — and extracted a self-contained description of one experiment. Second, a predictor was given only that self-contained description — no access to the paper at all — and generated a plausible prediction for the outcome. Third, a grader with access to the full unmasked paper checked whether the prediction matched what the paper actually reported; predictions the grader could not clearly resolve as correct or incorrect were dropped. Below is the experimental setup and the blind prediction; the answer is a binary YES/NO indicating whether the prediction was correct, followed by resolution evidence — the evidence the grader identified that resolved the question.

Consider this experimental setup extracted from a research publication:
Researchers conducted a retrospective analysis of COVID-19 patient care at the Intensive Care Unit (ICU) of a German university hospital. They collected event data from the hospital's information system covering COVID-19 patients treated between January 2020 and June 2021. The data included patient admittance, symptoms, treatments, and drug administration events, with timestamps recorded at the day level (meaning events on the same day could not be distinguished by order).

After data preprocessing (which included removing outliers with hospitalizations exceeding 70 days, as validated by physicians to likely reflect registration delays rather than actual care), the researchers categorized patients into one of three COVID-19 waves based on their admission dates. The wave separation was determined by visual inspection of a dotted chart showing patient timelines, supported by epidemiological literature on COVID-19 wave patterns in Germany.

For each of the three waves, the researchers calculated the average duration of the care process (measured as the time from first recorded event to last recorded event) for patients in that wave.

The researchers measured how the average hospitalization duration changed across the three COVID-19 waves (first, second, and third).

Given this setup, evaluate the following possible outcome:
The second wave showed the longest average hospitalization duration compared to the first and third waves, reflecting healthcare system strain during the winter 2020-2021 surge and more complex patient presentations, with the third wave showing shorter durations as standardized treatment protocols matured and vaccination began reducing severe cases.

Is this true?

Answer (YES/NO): NO